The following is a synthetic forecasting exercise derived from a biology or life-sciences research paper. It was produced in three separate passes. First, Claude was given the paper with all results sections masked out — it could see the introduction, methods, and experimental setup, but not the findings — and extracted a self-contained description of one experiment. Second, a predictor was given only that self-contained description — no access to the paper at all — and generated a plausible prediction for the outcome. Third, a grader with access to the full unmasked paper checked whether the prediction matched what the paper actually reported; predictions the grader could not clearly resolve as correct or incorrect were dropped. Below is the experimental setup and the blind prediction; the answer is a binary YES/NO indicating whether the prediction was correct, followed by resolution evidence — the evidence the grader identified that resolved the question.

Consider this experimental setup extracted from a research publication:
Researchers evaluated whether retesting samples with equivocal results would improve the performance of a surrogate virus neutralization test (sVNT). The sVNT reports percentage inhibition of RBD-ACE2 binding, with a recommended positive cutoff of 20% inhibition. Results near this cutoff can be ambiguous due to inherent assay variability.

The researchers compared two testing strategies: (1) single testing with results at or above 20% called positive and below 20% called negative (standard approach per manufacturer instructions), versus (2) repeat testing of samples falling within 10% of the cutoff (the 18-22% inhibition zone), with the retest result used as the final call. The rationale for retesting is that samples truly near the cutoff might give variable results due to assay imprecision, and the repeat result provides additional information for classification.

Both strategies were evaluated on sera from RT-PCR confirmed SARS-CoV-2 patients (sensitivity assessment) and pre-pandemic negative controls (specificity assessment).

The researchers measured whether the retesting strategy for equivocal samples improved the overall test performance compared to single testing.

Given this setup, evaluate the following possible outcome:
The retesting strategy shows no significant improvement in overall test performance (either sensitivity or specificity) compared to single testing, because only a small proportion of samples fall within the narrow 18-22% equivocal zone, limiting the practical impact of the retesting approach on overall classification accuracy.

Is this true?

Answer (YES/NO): NO